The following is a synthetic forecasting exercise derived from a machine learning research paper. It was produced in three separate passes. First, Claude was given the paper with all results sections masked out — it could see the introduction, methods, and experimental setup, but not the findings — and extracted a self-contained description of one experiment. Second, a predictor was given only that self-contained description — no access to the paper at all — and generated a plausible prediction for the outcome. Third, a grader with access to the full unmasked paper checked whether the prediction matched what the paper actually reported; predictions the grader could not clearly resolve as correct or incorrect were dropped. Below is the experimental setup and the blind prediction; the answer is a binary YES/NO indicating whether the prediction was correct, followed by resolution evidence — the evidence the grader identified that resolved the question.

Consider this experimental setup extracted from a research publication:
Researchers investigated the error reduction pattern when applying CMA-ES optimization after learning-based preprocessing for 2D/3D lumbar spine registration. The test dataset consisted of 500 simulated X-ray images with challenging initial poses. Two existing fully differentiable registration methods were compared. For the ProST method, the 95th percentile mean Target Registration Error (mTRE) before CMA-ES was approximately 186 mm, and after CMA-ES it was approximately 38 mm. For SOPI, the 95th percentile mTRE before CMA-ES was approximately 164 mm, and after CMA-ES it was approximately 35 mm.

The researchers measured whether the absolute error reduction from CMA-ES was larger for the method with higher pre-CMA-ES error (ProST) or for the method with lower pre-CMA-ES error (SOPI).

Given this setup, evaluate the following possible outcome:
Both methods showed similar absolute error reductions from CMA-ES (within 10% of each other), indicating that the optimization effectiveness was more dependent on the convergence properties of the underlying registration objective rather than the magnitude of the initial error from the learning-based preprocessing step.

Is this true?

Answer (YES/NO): NO